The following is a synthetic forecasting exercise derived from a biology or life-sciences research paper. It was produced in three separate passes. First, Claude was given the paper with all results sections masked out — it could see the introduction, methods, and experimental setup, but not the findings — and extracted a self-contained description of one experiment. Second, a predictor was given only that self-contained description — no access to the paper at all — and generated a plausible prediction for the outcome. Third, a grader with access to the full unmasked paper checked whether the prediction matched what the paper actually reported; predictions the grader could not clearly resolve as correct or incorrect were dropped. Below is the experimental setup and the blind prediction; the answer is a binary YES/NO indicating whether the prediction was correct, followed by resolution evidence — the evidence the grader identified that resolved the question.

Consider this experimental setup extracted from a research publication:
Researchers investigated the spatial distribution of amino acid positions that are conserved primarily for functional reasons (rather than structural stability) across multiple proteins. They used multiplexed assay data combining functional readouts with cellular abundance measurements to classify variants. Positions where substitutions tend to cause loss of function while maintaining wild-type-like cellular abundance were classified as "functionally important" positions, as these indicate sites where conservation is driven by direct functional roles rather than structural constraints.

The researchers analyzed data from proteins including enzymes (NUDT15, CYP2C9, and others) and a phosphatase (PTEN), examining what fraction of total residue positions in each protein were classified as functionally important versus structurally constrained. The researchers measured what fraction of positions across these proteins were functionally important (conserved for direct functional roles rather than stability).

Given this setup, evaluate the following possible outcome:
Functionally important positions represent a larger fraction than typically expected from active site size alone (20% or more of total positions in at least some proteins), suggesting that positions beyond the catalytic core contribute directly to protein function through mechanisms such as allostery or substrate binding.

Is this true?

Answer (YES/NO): NO